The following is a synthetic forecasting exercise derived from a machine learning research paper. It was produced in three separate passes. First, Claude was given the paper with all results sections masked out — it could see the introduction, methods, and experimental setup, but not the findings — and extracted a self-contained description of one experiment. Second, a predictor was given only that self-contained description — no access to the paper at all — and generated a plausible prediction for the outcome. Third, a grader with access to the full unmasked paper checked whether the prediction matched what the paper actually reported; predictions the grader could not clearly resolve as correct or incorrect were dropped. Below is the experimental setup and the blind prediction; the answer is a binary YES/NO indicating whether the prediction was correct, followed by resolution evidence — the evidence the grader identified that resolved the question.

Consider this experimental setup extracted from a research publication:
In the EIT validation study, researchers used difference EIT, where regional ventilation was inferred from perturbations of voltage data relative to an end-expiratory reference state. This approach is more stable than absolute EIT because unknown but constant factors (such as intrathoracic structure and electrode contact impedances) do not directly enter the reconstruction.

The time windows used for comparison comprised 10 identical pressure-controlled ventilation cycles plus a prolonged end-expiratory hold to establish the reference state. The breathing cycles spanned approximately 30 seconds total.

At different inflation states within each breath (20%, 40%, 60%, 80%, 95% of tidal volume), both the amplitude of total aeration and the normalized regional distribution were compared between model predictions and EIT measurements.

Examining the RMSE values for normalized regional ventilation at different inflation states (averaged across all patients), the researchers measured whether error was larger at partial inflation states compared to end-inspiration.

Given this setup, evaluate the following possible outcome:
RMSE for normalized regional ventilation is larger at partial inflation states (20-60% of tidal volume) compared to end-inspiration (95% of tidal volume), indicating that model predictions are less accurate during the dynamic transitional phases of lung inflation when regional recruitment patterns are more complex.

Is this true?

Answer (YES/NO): NO